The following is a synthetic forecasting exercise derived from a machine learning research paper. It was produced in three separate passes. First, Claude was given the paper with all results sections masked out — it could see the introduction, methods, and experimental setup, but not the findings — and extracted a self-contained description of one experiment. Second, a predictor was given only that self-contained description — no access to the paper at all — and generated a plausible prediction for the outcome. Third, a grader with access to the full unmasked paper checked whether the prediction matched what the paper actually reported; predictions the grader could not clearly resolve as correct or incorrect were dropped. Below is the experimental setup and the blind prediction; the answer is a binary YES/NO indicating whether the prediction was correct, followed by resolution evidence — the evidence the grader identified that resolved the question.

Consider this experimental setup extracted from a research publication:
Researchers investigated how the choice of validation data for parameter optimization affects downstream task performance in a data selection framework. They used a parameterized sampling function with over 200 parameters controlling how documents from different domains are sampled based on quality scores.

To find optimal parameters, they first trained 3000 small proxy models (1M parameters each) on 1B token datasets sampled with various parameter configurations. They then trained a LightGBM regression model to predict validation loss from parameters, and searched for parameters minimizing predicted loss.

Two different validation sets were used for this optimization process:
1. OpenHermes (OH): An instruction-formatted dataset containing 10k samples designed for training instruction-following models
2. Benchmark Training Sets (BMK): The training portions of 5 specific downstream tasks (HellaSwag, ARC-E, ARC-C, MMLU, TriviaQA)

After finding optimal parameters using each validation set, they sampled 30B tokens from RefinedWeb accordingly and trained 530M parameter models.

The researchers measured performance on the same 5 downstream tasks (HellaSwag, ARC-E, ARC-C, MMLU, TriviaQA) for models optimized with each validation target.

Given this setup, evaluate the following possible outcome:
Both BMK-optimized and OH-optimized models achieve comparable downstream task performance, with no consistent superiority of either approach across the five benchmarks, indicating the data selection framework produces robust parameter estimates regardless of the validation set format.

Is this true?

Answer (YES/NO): NO